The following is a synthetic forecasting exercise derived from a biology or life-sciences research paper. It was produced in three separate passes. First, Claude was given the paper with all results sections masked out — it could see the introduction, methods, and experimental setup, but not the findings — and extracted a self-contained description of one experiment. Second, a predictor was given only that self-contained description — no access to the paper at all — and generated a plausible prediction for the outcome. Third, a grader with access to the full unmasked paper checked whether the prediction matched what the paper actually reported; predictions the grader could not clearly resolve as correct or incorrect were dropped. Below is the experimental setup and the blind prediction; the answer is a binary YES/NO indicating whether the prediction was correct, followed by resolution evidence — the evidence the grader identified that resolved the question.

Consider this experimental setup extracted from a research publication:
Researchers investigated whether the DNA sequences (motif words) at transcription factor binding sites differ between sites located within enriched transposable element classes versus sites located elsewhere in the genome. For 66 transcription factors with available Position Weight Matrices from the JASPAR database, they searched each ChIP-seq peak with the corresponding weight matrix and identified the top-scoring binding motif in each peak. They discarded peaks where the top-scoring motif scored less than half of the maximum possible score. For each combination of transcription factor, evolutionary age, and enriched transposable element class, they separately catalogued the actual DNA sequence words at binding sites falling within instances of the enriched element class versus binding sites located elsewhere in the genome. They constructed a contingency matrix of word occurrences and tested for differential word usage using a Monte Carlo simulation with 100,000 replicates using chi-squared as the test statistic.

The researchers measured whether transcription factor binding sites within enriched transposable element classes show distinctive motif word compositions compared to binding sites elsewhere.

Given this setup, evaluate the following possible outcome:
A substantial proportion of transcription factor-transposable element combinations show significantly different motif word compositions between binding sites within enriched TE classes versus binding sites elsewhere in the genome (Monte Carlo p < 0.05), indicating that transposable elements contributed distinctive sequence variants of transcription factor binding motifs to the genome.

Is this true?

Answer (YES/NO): YES